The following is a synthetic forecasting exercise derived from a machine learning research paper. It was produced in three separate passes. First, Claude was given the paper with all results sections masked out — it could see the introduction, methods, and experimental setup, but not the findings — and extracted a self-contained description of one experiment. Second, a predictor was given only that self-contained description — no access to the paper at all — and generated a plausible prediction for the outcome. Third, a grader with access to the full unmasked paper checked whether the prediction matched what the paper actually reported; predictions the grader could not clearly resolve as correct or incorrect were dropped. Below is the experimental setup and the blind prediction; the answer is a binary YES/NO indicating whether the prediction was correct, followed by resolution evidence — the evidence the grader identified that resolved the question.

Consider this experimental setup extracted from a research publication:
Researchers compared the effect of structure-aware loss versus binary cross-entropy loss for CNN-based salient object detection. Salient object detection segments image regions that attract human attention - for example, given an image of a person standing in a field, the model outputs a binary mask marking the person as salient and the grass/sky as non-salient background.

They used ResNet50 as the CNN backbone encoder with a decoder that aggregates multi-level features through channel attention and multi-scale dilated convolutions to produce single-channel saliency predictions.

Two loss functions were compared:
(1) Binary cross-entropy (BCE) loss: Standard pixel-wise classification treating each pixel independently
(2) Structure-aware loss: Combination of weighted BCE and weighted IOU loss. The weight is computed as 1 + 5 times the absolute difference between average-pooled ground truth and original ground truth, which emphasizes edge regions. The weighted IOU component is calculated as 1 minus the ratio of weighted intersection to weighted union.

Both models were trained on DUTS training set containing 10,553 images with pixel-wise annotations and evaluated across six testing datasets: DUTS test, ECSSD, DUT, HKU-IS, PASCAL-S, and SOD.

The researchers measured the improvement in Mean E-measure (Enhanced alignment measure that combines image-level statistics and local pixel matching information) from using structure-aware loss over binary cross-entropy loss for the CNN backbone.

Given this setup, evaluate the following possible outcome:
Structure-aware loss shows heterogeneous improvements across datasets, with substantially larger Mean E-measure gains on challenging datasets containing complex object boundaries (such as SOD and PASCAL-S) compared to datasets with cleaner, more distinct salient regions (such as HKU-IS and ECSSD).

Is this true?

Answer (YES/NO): NO